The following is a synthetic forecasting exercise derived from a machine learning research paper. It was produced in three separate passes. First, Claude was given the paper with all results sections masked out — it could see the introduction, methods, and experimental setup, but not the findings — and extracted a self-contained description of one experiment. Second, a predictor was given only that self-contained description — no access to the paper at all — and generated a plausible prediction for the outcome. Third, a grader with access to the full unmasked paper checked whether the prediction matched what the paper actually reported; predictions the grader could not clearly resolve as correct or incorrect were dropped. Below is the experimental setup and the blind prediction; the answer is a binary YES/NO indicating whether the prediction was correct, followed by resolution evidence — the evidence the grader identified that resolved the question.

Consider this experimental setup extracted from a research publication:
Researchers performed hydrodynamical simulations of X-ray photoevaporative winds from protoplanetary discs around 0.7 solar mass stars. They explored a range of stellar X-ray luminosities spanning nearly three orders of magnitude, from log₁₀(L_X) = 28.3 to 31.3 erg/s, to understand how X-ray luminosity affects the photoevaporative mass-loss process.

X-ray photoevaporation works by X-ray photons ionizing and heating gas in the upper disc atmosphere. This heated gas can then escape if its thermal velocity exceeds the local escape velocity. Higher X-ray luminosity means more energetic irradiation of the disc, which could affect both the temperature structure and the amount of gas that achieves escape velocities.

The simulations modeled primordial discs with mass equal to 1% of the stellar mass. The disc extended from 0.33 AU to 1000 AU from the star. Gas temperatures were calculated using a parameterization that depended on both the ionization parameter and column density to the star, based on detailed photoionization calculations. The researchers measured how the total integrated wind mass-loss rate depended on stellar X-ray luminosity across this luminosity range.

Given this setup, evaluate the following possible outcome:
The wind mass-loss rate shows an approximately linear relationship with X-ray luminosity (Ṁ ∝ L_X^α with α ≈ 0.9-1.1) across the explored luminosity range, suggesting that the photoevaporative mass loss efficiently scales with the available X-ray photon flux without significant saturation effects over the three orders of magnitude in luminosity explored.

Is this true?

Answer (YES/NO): NO